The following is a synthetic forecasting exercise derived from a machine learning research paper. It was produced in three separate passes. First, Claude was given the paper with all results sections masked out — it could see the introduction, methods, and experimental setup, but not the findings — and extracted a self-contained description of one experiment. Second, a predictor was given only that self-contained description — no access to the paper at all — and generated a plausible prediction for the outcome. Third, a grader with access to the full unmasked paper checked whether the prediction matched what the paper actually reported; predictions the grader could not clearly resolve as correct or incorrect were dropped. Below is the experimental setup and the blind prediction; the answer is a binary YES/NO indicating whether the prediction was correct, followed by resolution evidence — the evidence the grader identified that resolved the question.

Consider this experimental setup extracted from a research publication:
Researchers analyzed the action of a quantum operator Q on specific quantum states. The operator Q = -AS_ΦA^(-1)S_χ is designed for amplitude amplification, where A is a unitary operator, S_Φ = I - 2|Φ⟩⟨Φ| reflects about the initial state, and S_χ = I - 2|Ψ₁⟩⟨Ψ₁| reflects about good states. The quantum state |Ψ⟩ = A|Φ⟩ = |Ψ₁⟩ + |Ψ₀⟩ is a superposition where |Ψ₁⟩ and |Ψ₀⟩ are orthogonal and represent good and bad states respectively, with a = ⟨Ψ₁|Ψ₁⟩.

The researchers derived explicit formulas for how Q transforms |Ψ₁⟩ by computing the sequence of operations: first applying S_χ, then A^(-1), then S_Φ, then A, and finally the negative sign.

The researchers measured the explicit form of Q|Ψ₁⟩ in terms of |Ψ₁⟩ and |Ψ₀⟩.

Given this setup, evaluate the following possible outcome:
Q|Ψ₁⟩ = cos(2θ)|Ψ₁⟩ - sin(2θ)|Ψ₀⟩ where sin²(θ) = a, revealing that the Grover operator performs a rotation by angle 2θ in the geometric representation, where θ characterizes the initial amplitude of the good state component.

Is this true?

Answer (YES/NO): NO